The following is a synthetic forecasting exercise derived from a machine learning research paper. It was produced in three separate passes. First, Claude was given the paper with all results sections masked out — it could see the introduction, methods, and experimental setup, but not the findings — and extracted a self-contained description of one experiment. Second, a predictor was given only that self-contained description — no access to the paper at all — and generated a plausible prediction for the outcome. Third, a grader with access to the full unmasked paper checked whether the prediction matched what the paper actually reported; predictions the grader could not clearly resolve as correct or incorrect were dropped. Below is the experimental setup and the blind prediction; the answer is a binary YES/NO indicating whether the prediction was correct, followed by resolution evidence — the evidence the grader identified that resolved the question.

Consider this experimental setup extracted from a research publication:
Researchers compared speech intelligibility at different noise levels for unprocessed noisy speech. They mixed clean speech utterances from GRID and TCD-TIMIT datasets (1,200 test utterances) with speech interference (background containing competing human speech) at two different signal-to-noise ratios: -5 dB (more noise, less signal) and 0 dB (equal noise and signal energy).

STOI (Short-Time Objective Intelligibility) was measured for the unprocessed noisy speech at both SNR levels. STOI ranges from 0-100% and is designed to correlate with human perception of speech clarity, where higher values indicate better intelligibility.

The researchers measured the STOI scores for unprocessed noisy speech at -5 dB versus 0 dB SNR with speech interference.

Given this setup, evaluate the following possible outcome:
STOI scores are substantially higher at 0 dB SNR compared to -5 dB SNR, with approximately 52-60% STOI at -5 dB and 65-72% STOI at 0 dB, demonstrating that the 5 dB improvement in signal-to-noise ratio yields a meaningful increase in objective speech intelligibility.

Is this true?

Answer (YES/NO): NO